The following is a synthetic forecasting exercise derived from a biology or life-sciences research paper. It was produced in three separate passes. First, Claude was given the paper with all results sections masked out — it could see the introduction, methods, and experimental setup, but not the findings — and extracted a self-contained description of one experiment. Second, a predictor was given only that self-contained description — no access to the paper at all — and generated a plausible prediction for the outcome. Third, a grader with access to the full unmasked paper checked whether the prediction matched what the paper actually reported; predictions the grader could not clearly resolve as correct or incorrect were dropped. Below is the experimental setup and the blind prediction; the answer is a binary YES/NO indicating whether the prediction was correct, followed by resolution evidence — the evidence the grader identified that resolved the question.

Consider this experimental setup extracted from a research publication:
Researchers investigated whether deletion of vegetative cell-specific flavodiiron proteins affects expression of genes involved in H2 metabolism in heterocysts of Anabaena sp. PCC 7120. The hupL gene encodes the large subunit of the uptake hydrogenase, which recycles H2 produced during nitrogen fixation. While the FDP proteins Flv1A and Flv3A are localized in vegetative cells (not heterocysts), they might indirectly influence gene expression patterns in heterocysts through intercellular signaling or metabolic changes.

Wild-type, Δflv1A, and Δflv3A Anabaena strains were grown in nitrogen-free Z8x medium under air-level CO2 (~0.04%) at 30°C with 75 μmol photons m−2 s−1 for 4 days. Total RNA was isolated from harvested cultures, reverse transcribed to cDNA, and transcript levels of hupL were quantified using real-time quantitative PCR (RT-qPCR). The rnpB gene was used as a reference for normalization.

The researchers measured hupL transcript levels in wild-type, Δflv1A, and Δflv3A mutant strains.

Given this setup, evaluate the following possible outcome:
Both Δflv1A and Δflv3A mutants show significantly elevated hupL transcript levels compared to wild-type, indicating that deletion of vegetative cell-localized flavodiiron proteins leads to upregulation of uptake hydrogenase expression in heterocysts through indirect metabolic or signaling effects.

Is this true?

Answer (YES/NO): NO